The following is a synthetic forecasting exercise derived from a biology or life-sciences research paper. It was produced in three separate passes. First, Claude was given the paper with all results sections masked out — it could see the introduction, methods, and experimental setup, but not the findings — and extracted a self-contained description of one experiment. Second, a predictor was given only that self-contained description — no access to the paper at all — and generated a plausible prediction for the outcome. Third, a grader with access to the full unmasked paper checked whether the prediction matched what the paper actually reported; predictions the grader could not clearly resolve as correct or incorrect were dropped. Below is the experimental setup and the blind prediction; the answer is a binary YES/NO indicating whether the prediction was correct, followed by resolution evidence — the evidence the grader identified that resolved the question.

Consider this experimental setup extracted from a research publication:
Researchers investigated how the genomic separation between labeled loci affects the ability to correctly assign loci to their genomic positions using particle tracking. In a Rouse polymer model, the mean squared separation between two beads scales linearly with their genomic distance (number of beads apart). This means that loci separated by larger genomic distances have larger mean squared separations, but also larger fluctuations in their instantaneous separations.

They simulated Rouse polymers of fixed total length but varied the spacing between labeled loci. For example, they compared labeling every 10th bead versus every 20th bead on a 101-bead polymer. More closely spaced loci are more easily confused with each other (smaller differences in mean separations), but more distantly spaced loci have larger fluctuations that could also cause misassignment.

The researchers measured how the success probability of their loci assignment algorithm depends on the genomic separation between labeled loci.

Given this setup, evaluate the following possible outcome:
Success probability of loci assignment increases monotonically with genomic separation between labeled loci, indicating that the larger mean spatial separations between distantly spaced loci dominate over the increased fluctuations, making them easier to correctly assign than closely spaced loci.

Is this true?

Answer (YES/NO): NO